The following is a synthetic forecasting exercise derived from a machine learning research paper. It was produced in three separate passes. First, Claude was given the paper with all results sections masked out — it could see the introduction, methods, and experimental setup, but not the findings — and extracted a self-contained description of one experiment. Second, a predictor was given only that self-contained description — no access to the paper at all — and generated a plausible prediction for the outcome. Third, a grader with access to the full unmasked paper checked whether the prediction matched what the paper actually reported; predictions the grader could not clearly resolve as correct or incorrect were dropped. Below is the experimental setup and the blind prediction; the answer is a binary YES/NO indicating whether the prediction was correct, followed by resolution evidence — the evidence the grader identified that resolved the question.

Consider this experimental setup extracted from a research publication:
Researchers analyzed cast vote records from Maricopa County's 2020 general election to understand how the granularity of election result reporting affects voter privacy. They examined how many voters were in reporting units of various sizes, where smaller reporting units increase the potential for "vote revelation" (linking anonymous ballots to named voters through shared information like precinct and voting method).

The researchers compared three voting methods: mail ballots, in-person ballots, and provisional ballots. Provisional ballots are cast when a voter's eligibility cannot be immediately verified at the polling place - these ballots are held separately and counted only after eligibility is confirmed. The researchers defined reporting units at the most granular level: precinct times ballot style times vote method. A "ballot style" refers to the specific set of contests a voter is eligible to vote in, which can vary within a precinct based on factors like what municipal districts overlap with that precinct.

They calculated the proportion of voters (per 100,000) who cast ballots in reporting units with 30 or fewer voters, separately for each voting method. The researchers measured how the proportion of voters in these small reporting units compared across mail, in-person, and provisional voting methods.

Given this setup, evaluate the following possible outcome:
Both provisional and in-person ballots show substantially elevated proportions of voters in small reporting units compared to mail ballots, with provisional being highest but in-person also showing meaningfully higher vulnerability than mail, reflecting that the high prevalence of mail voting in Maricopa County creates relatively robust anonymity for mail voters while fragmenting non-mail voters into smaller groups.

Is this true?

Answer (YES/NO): YES